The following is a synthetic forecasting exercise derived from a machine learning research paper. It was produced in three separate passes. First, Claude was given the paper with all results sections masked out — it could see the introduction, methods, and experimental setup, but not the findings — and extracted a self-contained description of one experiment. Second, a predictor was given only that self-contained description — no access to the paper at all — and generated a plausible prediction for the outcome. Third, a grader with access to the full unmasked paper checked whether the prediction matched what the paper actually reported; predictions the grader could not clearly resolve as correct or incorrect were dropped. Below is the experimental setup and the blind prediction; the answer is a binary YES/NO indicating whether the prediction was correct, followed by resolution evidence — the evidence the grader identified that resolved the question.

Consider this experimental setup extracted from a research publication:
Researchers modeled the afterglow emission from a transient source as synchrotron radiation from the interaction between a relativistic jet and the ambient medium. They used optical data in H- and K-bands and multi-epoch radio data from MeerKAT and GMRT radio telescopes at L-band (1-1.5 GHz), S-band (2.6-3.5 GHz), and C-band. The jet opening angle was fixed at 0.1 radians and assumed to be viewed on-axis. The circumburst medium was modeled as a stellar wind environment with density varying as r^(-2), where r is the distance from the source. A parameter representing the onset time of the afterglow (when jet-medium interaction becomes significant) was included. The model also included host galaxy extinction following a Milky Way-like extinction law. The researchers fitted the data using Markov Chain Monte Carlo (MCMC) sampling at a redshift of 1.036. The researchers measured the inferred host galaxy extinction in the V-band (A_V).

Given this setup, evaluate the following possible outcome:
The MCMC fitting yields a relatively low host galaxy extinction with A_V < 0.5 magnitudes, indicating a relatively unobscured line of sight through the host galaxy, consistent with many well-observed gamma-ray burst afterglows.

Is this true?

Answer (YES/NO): NO